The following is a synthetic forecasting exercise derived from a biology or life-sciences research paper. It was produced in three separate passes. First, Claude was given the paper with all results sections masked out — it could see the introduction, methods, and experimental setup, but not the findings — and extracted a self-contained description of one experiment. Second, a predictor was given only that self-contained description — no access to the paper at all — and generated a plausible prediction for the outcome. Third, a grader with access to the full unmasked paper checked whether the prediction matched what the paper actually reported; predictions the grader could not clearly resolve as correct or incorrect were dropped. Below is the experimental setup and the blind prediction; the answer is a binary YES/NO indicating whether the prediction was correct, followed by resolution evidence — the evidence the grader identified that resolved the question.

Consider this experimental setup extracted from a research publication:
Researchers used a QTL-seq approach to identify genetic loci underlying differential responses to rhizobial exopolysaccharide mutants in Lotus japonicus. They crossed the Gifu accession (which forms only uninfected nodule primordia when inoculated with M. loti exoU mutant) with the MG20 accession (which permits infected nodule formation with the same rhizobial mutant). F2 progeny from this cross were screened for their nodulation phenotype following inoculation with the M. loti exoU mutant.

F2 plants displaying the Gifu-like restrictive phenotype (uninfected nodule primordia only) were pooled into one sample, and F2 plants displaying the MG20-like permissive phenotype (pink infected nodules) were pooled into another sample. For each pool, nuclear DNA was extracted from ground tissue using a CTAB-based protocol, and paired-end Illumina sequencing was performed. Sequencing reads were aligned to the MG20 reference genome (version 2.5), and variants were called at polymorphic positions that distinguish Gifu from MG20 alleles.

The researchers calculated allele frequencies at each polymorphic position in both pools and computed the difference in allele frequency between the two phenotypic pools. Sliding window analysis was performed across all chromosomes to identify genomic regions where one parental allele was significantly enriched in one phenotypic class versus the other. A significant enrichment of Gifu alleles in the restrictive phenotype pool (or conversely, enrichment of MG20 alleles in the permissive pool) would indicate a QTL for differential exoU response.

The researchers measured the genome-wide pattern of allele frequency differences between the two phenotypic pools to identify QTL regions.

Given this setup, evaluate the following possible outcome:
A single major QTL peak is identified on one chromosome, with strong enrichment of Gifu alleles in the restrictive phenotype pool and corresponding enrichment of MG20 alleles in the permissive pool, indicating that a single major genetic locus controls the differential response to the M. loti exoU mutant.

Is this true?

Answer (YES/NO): NO